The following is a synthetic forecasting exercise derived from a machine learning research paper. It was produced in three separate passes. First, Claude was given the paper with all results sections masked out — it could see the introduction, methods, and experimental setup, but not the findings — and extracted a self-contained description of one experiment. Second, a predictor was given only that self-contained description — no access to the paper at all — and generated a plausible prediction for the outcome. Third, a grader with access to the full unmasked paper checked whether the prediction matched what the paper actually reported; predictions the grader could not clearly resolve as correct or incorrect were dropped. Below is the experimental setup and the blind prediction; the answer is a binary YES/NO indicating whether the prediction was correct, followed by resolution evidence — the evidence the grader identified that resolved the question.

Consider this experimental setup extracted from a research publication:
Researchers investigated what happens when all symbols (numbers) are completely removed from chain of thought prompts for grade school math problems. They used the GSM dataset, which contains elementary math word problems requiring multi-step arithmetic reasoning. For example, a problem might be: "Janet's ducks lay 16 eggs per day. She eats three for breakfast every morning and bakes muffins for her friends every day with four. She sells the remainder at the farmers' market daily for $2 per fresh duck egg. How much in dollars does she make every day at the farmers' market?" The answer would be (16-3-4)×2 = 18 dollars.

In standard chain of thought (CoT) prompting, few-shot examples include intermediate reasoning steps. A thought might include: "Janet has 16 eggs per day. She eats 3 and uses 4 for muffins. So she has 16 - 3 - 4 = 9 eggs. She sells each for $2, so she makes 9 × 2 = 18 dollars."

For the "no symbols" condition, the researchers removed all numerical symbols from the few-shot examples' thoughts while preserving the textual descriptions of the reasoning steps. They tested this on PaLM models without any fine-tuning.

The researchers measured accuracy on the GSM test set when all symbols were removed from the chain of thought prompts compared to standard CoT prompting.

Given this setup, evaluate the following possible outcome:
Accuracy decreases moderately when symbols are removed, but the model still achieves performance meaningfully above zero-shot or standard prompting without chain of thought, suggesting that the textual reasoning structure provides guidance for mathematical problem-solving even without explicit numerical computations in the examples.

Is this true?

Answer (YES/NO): NO